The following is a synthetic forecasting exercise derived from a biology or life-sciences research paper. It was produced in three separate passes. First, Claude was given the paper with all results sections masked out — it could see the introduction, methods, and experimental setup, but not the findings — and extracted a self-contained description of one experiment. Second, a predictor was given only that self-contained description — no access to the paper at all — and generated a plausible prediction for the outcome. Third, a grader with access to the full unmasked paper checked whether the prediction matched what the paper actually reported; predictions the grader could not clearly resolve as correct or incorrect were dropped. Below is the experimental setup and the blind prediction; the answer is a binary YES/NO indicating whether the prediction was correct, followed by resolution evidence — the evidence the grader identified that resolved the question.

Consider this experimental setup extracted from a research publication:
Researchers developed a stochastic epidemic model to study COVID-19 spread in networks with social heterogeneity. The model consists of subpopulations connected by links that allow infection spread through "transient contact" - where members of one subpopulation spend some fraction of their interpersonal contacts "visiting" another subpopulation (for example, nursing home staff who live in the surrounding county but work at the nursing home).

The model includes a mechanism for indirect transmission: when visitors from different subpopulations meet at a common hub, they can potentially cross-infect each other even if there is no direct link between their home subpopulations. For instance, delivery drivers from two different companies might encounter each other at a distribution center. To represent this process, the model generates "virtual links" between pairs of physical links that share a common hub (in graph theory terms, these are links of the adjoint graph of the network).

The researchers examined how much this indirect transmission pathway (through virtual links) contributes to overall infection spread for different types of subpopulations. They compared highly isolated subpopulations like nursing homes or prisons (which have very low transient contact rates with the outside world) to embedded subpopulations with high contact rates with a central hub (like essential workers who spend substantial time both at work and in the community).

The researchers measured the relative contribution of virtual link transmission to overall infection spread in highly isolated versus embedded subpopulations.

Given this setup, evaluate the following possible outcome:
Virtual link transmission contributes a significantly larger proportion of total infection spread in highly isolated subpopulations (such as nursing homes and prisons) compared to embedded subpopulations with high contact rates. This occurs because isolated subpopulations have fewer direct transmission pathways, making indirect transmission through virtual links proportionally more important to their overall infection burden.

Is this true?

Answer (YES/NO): NO